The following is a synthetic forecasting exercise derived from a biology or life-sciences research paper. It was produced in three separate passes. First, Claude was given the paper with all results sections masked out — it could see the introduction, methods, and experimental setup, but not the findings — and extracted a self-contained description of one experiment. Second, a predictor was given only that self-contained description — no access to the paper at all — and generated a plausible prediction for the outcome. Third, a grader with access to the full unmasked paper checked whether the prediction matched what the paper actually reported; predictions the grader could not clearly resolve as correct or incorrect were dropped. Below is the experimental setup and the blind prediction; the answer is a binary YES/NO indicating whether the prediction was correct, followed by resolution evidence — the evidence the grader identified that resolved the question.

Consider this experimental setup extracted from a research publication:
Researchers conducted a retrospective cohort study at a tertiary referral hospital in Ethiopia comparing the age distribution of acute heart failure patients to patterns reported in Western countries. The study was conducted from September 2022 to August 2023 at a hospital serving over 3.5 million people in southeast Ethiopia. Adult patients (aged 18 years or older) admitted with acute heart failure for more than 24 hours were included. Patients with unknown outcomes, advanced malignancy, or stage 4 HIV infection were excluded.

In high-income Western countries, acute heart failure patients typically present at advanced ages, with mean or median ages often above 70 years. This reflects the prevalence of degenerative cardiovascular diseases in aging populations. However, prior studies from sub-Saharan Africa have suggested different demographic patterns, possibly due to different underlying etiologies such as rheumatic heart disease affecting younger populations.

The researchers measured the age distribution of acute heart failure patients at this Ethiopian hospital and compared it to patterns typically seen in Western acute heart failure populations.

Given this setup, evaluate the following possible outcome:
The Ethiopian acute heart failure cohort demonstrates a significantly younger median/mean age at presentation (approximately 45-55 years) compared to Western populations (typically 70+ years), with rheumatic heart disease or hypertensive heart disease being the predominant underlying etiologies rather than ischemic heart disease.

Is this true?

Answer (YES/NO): NO